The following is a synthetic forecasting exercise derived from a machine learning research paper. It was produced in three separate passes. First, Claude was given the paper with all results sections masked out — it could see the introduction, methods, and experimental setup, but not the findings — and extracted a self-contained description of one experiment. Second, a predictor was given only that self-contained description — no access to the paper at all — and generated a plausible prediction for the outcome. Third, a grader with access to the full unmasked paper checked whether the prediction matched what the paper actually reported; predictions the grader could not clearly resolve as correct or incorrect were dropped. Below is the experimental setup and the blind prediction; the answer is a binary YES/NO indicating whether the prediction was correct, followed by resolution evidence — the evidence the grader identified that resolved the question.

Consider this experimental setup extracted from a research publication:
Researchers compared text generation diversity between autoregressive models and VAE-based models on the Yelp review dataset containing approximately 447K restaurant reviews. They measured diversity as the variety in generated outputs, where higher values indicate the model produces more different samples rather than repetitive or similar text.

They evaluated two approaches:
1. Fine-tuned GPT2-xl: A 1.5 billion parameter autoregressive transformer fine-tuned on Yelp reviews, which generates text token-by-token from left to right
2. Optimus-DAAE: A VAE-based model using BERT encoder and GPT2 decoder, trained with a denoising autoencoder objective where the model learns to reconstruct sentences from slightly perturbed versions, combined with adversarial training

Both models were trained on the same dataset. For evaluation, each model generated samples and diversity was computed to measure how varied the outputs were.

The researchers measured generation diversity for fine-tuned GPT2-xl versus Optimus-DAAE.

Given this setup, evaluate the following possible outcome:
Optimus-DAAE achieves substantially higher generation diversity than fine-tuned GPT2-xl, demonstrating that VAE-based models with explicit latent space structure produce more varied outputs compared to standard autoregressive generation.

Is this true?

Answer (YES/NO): NO